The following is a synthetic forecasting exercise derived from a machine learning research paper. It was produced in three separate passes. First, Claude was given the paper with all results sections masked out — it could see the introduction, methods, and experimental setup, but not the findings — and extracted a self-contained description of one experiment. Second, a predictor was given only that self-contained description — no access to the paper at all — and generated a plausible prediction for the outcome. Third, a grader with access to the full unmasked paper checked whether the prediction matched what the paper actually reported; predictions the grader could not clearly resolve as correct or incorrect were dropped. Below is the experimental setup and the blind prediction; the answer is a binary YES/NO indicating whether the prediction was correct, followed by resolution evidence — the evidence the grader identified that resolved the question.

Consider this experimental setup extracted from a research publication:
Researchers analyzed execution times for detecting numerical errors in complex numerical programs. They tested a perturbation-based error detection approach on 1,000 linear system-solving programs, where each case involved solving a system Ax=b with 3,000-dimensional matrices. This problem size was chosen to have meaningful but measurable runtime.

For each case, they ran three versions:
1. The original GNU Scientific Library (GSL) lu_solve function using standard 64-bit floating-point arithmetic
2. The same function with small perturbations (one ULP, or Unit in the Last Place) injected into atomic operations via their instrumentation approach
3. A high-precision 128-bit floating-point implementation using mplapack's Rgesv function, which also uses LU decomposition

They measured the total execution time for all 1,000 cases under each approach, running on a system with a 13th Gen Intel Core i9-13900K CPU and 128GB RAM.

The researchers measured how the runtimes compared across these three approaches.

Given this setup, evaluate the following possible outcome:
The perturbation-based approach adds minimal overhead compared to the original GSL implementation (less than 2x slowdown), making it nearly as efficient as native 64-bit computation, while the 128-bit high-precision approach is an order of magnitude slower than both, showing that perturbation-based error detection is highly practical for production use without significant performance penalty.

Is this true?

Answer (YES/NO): NO